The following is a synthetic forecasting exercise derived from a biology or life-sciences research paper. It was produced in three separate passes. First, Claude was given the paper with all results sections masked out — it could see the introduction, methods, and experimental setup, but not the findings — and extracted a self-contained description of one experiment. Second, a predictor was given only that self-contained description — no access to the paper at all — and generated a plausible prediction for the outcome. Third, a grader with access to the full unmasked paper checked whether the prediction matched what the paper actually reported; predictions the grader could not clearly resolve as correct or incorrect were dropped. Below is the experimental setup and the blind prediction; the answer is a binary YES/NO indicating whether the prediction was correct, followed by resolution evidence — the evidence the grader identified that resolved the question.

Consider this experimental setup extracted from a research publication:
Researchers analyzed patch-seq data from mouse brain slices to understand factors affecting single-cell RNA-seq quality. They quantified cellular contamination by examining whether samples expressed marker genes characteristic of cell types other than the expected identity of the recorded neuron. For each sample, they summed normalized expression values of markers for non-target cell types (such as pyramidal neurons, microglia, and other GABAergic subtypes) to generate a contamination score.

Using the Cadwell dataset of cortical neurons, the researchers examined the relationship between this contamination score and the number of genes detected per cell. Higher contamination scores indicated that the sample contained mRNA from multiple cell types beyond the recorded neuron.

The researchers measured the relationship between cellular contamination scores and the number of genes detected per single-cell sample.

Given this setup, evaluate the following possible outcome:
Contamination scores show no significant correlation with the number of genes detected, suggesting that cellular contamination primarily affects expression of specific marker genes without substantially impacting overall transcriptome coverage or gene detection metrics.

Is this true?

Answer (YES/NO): NO